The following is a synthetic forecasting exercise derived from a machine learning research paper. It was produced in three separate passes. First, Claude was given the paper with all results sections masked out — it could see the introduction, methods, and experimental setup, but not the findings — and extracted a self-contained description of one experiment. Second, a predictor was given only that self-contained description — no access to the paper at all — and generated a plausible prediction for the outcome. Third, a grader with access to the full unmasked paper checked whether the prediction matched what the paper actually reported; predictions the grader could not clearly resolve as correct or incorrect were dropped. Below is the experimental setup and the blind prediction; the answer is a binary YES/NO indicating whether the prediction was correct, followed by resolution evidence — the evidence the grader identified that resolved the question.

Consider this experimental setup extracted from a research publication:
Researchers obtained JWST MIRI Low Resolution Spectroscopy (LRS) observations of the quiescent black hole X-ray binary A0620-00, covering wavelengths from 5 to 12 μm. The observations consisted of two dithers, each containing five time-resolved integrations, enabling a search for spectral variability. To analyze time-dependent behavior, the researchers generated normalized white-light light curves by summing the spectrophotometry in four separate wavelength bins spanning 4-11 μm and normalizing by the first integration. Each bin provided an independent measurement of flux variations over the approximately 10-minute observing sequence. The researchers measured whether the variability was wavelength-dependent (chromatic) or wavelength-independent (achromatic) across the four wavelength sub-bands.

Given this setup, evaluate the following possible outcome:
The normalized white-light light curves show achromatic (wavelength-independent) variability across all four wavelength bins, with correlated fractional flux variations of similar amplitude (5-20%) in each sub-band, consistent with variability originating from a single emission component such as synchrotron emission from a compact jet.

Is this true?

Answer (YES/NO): NO